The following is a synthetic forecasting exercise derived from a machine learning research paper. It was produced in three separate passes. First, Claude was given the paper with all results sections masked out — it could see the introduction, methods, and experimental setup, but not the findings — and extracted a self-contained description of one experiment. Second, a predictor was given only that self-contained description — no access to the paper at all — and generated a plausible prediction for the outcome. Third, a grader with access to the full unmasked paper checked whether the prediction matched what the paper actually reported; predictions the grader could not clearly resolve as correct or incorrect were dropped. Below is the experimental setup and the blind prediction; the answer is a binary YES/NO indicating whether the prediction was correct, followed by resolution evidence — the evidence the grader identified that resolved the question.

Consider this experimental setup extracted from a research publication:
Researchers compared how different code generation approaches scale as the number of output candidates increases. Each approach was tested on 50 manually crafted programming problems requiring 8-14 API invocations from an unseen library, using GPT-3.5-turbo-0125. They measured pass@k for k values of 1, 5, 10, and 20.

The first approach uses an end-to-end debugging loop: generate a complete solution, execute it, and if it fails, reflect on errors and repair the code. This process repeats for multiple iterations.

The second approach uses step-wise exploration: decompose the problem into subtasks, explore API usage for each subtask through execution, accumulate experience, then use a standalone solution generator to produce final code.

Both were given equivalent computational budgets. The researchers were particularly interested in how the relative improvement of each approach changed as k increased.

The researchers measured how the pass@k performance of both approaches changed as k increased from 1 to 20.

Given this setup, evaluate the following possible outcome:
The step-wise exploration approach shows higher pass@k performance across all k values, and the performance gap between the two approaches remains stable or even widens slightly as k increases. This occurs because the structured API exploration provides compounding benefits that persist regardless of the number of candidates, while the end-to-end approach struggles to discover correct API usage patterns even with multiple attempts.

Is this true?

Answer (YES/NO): YES